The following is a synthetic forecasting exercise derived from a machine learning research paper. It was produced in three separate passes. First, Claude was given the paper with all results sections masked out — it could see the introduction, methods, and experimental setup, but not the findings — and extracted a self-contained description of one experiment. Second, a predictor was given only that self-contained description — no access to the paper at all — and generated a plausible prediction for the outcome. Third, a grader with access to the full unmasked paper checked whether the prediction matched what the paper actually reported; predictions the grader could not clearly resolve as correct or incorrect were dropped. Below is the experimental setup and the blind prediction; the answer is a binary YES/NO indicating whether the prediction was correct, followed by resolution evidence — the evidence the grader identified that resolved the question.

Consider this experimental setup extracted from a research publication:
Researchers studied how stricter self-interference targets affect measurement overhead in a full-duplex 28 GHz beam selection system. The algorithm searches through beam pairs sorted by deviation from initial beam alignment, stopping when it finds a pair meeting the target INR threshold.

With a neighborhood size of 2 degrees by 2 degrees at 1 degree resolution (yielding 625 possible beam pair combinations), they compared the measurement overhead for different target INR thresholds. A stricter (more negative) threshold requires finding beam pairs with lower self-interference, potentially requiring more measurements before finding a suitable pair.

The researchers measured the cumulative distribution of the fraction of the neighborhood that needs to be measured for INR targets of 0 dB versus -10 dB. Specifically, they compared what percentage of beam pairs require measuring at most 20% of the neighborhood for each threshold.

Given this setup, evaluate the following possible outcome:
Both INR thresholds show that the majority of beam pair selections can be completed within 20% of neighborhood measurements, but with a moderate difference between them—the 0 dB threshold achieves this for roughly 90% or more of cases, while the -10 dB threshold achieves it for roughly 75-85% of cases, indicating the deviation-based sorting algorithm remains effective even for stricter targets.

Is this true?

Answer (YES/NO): NO